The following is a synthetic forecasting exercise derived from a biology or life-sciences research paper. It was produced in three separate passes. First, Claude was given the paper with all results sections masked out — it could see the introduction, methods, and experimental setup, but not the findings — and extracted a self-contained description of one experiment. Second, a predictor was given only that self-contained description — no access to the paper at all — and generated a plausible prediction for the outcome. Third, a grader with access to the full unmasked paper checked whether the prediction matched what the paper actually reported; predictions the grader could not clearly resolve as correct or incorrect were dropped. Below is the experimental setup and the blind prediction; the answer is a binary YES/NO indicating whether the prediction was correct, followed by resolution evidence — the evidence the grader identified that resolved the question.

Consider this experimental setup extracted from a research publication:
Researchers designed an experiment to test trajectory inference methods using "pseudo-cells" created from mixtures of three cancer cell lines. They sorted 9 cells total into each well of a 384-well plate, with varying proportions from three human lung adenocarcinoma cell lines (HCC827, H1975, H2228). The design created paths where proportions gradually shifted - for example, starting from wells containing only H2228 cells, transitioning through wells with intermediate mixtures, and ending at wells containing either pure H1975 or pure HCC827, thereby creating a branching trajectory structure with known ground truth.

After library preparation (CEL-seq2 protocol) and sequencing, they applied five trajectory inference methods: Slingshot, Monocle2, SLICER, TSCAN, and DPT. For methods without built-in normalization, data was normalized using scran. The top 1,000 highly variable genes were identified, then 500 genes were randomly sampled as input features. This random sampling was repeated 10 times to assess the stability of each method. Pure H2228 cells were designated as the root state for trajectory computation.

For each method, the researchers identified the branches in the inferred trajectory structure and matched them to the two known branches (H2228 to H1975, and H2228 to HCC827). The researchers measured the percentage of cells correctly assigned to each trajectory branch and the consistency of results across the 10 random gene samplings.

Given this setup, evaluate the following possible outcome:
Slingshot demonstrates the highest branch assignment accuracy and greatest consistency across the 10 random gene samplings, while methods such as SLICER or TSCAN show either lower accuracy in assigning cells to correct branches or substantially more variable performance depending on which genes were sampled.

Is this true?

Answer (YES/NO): NO